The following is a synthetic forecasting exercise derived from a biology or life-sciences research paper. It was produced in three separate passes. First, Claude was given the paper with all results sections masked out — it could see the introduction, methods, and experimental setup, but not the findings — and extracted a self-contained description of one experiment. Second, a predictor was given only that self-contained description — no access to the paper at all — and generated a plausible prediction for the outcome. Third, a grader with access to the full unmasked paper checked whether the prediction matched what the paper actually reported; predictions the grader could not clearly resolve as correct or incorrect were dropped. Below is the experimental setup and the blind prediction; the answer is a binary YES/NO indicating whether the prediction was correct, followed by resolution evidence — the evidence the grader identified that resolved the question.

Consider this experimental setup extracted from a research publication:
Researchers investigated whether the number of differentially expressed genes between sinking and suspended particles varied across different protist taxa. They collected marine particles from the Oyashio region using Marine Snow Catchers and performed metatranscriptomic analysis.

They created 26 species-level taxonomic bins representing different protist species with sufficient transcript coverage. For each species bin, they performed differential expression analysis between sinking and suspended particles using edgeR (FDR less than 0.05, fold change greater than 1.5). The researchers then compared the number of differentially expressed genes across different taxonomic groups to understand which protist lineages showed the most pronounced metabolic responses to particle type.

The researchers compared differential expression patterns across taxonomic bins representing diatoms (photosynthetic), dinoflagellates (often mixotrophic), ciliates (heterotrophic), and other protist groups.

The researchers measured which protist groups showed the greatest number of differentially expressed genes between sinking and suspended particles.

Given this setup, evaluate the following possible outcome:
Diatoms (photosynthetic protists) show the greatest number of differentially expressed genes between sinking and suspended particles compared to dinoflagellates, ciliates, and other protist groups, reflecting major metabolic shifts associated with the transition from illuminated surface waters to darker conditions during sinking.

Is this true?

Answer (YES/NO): YES